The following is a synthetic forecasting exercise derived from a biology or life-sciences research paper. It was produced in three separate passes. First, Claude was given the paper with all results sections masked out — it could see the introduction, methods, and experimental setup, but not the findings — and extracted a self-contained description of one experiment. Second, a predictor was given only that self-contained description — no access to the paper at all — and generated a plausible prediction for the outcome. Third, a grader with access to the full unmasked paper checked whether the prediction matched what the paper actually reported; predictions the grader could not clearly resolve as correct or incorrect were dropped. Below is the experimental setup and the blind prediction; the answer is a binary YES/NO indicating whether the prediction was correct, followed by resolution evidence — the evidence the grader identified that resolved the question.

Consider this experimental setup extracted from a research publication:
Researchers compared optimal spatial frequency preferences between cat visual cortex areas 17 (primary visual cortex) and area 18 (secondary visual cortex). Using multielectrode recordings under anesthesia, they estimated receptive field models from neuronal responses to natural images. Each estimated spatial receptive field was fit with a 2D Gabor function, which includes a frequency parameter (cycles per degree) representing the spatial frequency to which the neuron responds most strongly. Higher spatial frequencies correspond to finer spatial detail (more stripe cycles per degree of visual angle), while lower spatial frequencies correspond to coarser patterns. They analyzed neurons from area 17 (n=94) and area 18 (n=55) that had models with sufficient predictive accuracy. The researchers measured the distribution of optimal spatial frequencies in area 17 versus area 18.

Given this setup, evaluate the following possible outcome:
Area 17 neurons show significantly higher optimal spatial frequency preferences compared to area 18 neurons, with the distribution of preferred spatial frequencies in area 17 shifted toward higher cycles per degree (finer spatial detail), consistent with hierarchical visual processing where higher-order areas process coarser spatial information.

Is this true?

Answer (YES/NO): YES